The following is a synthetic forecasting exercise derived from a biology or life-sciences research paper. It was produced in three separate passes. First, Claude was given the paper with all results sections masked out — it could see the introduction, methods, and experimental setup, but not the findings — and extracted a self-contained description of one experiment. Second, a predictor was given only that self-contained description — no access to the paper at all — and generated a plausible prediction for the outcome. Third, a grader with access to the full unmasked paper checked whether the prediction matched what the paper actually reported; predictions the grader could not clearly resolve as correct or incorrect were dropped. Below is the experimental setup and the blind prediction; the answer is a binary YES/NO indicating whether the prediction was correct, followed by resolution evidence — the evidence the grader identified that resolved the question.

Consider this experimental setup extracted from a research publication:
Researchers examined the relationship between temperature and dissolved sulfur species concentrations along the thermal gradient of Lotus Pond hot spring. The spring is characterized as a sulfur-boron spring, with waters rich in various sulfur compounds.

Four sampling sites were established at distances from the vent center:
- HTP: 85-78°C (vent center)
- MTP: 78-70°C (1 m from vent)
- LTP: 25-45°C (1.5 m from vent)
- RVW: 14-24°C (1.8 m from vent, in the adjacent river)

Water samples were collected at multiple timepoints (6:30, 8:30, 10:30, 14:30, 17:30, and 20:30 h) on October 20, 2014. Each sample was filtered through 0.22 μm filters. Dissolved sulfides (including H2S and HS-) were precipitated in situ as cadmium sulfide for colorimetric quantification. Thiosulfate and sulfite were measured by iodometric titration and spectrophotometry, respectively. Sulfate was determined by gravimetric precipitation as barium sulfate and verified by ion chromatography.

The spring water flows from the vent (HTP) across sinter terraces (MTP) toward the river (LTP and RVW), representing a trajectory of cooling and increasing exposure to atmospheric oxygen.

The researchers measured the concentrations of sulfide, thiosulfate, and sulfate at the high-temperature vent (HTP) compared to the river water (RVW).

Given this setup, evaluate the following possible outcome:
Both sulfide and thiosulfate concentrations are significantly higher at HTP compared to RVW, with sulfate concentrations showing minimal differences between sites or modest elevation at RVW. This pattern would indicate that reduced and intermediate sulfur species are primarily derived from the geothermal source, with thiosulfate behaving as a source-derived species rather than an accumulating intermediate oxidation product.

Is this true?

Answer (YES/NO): NO